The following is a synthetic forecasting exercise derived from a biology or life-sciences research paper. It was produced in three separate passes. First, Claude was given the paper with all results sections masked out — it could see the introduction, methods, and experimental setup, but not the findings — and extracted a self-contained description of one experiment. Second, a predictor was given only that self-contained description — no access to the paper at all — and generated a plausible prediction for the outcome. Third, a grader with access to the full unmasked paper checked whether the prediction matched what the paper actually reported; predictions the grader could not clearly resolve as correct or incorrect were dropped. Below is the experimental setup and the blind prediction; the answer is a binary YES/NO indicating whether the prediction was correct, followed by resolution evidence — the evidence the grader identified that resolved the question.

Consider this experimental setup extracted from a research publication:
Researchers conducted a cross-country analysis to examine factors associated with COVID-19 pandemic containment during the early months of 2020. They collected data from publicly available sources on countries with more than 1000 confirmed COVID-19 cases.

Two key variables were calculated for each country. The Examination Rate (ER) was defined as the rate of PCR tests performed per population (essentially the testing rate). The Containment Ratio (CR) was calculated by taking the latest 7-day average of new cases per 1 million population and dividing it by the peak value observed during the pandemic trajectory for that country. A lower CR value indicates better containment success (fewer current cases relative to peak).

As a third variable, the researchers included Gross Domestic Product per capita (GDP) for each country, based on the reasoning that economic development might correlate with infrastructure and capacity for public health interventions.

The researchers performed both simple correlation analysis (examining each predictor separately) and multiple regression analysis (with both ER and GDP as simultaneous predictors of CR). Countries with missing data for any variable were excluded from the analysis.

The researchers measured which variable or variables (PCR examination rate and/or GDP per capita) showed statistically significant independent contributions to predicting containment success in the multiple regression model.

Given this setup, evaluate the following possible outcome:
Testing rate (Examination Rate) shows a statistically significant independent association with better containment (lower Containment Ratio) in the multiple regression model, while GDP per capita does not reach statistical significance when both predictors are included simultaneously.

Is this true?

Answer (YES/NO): NO